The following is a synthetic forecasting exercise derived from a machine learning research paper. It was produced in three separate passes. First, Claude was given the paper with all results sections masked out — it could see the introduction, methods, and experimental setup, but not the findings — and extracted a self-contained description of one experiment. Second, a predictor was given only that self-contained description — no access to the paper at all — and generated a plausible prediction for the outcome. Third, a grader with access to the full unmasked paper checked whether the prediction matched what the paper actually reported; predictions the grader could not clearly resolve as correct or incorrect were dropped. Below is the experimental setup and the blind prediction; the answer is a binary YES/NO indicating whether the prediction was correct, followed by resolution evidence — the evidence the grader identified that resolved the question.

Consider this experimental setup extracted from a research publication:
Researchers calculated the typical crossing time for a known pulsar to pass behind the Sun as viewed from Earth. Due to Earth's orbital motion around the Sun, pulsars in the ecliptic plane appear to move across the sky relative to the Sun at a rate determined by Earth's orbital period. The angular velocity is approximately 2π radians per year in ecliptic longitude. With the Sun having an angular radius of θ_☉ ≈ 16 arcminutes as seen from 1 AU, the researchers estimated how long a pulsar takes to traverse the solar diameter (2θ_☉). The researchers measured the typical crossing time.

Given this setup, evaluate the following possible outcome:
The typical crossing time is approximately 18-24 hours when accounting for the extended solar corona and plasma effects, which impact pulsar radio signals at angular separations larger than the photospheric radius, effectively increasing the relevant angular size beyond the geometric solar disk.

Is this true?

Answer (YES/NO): NO